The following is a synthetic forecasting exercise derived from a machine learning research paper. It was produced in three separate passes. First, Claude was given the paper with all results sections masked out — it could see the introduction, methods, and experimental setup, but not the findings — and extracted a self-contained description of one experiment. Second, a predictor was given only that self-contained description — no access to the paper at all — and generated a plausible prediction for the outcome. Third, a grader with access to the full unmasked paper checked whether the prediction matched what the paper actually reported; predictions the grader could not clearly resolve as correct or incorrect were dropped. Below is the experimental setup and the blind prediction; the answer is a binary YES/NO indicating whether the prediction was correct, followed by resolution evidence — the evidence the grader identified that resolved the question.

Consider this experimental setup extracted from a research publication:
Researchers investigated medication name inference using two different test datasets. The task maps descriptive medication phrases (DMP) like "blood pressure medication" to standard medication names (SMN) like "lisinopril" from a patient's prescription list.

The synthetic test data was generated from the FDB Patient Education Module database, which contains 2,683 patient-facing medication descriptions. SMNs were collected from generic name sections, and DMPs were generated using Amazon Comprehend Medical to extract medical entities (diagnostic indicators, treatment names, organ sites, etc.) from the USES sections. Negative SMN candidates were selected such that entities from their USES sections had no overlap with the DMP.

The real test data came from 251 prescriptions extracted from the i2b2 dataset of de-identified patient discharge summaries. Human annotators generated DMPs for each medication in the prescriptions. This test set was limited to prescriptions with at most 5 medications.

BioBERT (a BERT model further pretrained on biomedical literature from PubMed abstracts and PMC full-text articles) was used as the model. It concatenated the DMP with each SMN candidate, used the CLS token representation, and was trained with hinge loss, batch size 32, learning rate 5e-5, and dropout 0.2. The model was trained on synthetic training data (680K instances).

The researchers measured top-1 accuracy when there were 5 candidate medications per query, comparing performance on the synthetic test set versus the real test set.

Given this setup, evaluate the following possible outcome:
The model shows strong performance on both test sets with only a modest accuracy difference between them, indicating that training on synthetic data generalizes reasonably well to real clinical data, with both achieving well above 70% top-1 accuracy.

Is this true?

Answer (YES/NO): NO